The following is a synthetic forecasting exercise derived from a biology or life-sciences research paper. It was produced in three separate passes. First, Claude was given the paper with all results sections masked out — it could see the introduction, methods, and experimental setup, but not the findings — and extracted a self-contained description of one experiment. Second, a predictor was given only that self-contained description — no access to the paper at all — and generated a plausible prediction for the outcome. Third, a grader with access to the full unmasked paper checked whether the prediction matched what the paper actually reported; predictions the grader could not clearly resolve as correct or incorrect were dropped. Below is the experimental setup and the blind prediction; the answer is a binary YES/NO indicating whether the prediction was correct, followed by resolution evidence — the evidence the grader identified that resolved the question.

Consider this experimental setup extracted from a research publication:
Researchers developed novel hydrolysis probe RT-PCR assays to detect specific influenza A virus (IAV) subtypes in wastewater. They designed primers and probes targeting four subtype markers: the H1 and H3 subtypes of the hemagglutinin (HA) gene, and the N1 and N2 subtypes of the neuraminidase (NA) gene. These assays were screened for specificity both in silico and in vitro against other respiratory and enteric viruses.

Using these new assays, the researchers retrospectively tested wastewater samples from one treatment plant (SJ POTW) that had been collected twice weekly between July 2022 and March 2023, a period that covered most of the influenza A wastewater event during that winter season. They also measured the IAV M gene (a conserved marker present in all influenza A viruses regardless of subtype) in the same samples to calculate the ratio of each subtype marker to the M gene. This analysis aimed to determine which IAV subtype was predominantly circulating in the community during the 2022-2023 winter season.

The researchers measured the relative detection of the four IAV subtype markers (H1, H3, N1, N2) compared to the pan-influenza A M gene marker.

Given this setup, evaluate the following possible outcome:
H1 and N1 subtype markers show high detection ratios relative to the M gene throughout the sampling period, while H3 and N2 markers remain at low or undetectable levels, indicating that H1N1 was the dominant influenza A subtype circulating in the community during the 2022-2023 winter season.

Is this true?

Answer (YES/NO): NO